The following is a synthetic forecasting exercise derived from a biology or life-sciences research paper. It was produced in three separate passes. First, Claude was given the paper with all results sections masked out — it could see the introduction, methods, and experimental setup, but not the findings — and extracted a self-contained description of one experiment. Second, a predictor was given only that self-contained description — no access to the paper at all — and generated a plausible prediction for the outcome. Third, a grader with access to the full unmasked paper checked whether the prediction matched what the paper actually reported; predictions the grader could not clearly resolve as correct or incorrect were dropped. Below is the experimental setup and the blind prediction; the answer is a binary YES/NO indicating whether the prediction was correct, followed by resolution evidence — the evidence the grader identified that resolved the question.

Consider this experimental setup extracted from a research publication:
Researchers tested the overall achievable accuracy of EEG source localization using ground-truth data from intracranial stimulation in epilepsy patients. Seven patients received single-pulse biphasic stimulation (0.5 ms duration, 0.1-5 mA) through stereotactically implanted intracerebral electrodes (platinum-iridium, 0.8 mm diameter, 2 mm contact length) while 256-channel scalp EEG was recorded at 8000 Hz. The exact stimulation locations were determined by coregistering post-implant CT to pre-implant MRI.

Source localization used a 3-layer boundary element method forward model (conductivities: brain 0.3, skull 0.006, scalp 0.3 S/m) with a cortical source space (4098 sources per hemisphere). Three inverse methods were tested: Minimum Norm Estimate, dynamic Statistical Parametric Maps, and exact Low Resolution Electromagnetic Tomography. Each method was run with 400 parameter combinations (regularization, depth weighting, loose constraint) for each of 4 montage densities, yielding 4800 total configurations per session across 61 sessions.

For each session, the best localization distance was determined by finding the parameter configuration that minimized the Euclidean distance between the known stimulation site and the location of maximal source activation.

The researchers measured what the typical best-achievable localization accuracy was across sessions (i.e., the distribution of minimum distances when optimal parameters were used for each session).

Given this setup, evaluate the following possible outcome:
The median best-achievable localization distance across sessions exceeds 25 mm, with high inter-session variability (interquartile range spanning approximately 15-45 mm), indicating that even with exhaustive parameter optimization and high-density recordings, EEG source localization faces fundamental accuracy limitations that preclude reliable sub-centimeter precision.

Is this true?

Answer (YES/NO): NO